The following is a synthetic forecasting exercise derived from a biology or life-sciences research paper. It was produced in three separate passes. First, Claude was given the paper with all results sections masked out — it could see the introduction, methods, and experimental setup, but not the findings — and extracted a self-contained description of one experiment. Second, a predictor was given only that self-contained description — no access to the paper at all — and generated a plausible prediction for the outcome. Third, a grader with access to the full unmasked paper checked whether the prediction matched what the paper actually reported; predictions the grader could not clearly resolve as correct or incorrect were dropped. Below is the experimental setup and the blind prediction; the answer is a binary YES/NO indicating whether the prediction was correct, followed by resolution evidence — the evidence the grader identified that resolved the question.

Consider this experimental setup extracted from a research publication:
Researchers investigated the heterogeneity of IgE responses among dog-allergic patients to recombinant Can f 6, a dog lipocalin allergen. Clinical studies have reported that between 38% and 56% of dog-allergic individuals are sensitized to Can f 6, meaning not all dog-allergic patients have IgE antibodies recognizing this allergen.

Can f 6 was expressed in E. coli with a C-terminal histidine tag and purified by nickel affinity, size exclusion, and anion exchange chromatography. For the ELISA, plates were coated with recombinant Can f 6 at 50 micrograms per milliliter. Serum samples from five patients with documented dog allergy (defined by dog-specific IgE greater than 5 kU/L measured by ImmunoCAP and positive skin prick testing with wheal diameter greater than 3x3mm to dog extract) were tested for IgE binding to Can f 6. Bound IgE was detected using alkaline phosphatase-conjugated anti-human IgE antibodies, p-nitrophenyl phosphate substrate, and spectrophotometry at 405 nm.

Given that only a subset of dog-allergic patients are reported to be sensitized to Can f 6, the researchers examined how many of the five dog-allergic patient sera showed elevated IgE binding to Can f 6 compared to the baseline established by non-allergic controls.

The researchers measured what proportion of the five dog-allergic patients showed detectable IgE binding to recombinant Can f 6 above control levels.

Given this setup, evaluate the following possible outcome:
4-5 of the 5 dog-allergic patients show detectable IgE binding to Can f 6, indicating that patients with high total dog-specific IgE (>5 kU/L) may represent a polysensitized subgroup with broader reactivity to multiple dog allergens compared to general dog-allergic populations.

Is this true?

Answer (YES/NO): NO